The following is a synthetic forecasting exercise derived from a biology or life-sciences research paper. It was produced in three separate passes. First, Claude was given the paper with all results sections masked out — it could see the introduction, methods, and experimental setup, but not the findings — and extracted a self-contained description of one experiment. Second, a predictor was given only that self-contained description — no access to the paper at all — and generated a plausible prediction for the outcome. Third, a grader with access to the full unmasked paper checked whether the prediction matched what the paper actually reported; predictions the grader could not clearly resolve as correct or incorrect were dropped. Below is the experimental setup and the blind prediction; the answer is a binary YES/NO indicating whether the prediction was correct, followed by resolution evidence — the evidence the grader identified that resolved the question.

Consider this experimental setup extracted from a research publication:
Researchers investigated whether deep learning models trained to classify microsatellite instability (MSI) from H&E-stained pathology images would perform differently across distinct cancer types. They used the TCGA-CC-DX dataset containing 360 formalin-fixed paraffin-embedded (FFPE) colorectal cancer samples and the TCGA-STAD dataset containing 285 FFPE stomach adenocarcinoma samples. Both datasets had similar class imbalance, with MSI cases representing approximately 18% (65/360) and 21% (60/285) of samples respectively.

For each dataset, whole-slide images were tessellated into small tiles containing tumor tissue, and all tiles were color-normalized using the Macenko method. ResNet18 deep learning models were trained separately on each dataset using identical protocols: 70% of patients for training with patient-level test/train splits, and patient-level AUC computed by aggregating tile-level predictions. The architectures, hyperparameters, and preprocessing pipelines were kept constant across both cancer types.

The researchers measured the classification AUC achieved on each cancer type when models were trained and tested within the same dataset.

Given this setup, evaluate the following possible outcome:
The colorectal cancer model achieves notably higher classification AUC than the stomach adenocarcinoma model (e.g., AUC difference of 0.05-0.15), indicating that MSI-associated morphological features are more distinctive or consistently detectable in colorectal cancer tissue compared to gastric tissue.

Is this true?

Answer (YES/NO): NO